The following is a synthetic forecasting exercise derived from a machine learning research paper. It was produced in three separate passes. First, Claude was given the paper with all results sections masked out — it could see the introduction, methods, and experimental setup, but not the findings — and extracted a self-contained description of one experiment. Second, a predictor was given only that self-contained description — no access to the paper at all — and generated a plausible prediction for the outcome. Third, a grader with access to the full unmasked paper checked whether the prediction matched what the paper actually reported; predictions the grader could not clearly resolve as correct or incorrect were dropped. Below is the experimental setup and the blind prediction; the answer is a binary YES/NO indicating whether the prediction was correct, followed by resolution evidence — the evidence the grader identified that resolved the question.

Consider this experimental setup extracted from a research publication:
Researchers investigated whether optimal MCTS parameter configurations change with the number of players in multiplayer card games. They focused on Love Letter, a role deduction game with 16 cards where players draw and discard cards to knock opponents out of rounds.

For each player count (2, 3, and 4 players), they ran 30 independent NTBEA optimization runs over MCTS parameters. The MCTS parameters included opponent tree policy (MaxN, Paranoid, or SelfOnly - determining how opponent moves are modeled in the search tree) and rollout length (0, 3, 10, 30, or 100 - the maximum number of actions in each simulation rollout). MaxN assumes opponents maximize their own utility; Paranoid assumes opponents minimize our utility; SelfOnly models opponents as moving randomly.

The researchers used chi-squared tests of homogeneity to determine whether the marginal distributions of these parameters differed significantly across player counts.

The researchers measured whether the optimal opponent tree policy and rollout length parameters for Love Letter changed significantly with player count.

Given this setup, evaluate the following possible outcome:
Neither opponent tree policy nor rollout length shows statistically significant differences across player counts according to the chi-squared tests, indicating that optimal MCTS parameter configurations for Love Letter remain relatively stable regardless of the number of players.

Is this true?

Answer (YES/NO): NO